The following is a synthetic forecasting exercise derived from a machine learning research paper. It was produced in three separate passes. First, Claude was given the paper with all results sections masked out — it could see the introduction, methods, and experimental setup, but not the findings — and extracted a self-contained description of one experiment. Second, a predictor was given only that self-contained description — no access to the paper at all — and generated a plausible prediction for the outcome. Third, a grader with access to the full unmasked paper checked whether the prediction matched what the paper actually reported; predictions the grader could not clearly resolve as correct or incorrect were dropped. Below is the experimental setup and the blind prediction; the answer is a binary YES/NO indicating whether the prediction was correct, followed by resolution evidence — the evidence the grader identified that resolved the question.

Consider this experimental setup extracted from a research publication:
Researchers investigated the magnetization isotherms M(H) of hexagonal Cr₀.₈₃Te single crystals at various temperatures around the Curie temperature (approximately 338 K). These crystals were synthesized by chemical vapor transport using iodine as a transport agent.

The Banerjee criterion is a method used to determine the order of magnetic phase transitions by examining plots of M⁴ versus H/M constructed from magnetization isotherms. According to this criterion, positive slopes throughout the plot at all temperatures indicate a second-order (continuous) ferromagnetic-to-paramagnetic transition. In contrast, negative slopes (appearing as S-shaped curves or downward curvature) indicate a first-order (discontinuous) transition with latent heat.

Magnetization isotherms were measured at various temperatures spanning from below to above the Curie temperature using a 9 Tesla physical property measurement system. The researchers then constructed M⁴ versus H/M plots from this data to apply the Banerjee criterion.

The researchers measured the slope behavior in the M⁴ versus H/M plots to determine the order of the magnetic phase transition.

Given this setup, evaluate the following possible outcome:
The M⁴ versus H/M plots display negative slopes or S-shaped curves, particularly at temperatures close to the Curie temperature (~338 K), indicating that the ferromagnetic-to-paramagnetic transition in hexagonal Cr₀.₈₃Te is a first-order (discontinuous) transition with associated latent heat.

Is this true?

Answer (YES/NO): NO